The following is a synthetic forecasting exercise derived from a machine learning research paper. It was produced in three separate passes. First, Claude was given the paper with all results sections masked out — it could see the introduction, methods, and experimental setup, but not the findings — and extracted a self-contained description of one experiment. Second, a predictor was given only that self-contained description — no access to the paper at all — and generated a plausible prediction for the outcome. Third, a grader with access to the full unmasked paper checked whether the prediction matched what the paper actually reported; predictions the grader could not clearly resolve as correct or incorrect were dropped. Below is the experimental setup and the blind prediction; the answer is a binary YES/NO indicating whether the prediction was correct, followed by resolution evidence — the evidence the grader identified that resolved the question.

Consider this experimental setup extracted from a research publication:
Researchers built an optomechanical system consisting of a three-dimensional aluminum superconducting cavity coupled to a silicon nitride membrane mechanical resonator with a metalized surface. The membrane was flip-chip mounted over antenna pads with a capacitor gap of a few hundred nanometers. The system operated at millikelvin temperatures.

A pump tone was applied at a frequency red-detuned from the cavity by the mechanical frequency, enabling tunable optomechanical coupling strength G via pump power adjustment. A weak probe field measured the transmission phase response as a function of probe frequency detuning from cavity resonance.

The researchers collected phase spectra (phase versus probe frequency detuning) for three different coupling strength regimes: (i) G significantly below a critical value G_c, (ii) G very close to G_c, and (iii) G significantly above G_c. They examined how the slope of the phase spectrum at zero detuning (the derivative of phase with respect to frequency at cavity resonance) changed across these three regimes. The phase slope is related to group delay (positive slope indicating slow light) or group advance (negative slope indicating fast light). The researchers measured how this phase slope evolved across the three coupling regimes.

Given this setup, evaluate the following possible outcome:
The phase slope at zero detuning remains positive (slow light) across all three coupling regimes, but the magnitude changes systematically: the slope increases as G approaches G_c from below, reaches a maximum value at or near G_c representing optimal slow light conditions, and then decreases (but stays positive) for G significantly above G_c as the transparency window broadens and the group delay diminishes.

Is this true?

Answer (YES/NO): NO